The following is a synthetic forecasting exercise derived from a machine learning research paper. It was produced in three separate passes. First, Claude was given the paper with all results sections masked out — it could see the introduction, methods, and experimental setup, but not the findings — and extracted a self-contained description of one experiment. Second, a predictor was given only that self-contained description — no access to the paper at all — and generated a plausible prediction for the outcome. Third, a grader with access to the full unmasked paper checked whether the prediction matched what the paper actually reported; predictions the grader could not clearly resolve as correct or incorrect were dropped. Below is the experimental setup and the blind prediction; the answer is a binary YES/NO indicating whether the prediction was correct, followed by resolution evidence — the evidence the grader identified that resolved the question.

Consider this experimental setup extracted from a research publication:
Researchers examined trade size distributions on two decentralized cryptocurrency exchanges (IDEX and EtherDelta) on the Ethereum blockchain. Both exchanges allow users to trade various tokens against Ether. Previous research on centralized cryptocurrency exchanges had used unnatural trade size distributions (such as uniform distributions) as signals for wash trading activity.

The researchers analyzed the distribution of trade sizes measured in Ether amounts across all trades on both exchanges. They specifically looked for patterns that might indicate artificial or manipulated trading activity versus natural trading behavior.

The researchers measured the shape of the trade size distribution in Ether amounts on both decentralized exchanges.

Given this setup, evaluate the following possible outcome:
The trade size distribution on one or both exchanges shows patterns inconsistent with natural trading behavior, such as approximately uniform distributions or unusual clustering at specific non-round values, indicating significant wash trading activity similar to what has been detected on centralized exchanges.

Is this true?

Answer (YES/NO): NO